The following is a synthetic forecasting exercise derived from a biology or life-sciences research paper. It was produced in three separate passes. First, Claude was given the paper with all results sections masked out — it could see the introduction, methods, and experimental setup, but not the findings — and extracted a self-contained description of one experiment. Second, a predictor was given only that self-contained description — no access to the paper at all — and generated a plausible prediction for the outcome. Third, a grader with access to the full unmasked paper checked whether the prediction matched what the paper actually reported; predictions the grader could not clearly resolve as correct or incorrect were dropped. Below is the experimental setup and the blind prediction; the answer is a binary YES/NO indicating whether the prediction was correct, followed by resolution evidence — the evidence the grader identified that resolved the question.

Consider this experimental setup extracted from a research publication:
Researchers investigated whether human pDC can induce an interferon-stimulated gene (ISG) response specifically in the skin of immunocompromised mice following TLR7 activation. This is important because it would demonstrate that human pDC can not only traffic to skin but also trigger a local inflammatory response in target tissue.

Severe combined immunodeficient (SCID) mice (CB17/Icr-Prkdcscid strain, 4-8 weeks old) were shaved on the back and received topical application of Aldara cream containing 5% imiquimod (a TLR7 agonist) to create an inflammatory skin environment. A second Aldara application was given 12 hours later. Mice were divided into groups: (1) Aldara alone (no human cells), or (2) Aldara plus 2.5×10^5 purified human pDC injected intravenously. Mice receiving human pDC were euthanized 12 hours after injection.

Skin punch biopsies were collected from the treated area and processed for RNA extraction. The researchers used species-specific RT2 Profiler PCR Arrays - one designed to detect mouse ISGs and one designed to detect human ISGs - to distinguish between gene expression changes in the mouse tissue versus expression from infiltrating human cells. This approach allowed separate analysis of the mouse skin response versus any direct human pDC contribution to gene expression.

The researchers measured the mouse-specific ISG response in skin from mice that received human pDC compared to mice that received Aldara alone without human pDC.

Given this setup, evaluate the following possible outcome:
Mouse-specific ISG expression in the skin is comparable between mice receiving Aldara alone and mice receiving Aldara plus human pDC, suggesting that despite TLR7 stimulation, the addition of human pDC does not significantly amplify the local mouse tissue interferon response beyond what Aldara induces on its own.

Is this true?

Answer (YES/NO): NO